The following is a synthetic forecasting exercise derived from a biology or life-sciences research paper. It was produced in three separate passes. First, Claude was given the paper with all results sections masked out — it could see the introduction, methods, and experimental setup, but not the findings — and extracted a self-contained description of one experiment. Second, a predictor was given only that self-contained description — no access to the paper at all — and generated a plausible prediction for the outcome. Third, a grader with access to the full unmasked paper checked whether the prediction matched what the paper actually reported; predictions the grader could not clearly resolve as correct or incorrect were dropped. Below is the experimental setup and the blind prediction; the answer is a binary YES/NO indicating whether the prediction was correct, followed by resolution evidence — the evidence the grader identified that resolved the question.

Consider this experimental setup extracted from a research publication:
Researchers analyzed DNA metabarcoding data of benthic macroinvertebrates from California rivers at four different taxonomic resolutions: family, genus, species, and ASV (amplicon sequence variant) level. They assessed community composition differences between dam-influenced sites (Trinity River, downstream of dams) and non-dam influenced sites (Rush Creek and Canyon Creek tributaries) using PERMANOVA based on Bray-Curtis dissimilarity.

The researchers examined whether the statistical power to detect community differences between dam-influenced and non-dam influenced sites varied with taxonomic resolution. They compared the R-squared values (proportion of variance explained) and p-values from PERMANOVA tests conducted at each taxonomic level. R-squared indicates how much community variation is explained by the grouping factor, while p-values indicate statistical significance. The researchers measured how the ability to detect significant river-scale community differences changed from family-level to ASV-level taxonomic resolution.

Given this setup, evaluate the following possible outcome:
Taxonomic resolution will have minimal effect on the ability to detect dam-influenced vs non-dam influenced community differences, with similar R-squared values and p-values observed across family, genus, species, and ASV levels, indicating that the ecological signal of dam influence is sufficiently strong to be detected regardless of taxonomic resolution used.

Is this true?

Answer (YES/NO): NO